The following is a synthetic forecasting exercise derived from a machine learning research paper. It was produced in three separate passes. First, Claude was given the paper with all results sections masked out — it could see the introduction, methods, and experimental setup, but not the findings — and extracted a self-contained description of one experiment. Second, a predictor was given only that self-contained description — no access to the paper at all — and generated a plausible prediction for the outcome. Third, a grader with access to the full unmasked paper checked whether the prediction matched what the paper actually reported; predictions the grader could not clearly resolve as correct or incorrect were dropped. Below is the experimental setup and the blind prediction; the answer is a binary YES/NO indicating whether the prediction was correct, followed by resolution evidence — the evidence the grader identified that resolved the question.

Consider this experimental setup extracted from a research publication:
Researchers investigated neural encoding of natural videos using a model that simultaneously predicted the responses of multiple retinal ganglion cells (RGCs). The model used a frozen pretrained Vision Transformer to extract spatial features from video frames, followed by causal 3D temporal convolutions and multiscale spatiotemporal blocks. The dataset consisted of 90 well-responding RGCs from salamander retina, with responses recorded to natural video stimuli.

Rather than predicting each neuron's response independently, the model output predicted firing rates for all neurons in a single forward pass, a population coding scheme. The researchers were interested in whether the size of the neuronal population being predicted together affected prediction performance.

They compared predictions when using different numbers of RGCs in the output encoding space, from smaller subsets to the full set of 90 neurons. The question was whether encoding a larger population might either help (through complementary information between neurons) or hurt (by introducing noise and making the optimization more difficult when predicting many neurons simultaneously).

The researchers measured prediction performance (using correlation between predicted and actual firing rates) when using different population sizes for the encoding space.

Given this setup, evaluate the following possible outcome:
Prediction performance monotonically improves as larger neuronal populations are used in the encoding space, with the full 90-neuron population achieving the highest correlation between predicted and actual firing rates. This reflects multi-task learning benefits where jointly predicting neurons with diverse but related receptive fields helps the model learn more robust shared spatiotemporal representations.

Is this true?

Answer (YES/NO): NO